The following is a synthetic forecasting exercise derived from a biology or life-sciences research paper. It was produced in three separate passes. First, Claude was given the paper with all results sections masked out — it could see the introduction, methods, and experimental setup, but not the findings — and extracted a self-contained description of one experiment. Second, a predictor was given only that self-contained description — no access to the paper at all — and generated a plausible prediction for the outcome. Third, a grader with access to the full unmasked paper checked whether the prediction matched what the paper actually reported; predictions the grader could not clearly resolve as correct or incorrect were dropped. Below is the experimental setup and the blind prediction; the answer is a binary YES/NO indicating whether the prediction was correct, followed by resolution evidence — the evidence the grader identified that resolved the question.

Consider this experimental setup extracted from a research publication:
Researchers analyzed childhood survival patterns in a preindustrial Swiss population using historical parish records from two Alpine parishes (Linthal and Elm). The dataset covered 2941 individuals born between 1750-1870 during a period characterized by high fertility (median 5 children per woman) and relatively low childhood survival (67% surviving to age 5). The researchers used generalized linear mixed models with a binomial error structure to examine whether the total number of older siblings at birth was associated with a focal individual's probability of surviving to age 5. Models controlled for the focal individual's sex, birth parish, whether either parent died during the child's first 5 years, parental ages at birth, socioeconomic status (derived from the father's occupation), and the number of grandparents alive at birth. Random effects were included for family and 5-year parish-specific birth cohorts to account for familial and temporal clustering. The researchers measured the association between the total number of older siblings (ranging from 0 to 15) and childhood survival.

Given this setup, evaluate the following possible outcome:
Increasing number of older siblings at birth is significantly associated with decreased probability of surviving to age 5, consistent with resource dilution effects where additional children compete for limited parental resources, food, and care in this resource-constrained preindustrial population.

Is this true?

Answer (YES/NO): NO